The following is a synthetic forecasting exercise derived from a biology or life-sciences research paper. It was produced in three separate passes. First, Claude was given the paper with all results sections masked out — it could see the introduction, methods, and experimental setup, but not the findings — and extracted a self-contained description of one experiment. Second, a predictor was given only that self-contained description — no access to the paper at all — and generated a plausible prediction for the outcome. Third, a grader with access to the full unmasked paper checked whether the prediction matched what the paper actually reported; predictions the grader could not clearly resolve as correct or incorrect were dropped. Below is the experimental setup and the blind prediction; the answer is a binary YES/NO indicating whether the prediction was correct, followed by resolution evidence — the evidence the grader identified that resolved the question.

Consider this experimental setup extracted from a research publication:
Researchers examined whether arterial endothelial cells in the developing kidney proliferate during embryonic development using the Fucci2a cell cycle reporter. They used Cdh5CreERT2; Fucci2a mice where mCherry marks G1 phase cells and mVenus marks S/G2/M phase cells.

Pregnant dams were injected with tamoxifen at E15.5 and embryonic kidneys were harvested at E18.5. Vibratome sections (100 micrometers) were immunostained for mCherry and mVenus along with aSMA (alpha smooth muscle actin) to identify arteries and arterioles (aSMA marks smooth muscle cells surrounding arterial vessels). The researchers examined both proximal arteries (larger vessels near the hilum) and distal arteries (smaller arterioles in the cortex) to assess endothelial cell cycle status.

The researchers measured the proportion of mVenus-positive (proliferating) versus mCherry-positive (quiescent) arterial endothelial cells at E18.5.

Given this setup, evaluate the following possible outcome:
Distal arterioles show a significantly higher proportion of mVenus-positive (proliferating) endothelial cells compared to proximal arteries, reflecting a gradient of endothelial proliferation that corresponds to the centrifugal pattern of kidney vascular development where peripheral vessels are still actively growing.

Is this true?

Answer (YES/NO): YES